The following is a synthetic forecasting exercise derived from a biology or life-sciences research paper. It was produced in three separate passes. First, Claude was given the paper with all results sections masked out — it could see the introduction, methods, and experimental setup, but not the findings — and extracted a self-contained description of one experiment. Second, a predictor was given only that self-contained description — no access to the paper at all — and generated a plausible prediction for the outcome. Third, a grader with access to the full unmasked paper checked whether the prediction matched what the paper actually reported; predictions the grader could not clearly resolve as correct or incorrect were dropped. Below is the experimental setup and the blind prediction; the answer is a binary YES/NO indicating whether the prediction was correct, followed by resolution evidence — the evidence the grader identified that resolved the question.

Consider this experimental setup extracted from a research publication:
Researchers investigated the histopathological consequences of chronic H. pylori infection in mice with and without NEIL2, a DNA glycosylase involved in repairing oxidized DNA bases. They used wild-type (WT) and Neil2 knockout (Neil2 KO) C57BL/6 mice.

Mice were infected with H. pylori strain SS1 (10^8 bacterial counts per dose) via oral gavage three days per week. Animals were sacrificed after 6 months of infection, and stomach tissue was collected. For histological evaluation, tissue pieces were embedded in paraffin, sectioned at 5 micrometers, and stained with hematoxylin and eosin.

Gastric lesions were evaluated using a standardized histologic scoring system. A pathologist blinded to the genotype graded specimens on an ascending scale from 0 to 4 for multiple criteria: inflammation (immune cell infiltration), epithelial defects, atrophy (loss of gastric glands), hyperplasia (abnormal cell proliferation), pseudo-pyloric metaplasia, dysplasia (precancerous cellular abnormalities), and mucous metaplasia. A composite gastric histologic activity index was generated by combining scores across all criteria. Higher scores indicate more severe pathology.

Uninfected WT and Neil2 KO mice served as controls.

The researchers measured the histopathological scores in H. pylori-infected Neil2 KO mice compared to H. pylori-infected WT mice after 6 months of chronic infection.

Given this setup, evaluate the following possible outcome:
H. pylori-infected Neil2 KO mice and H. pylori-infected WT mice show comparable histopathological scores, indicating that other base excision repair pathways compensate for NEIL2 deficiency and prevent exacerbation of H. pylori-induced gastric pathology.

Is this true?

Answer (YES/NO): NO